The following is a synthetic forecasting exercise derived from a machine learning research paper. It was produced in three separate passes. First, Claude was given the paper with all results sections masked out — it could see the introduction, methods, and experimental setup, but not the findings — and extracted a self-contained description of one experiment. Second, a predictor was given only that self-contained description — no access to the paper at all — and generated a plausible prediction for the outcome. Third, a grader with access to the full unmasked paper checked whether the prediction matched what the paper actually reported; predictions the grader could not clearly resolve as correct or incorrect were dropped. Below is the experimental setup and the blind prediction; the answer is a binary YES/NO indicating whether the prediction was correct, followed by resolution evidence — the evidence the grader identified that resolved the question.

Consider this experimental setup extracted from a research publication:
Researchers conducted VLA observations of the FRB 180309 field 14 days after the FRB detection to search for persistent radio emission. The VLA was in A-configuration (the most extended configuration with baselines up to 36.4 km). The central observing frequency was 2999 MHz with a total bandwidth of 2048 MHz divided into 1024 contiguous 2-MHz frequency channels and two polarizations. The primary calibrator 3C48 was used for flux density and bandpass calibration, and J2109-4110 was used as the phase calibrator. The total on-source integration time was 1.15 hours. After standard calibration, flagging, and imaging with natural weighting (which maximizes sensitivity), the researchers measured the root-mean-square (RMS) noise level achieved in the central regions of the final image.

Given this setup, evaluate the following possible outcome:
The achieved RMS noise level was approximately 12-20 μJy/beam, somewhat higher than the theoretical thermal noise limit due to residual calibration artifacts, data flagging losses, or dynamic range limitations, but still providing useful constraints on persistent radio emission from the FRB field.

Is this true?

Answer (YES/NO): NO